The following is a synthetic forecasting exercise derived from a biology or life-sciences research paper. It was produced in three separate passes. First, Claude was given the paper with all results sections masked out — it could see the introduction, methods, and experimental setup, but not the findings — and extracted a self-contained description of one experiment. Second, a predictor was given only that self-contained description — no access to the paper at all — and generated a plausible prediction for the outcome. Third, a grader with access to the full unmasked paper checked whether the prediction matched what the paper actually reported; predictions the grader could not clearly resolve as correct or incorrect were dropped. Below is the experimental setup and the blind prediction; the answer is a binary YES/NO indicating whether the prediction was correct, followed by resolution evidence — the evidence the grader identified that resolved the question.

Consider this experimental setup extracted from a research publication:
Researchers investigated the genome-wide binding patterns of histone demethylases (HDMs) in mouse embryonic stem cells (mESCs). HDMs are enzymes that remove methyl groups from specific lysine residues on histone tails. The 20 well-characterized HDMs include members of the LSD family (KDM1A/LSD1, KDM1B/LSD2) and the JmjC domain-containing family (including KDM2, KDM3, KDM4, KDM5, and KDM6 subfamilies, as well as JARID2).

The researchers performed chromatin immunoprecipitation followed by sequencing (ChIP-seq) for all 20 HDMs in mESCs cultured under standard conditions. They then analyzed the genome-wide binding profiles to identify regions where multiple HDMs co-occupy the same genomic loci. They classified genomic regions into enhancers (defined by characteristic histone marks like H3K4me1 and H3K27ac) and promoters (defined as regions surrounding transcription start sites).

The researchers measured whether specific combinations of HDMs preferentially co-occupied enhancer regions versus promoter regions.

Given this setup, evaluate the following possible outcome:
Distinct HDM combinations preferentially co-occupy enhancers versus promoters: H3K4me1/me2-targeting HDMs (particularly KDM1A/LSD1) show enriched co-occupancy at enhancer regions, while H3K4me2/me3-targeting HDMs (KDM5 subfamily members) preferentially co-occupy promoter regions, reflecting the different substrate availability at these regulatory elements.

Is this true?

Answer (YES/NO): YES